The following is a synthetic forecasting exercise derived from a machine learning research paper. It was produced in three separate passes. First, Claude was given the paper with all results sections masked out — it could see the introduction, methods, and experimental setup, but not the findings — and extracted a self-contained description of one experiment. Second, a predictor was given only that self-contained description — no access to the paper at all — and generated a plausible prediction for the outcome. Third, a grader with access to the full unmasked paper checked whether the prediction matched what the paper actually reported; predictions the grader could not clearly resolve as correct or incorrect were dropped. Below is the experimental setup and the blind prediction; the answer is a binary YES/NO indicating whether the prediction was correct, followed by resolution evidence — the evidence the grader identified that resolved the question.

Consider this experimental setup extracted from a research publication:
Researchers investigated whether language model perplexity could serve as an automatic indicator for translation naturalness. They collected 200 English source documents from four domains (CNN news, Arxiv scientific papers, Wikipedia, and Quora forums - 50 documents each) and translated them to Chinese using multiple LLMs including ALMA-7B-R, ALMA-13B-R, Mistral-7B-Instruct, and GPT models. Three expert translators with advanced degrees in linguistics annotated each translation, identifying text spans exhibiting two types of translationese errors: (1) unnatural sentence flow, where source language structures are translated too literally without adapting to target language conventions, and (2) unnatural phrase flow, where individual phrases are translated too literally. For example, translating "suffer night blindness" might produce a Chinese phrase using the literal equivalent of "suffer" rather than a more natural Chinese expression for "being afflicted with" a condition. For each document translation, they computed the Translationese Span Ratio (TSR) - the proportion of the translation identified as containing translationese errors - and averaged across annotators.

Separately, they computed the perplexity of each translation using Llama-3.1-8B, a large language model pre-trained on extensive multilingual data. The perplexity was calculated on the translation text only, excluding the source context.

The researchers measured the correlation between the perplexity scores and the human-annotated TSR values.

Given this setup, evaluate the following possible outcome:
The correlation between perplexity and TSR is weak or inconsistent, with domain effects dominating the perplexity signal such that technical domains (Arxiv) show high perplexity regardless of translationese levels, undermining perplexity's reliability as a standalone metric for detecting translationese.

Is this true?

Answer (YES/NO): NO